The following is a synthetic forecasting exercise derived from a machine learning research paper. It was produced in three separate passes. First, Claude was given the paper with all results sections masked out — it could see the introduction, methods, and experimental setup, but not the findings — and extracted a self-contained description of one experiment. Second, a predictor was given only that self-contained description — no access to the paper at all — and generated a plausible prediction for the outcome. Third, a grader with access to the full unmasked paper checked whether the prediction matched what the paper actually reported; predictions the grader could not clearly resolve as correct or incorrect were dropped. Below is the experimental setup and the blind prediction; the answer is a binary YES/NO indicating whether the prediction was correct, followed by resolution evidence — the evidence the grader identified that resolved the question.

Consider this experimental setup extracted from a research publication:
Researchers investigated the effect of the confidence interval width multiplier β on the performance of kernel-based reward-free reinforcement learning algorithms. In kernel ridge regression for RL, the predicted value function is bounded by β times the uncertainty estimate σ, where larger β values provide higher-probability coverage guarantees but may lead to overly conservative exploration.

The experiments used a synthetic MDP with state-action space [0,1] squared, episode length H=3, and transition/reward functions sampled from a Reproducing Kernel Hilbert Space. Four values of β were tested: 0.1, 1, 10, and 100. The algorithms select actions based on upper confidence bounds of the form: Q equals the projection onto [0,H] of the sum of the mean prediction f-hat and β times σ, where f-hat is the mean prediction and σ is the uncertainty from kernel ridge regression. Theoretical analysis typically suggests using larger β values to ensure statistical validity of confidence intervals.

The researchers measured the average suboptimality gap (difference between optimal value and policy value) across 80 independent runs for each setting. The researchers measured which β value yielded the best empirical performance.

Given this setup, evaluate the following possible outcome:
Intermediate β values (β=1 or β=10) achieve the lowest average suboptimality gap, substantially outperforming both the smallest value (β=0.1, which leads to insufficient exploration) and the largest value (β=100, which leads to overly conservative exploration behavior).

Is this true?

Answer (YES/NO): NO